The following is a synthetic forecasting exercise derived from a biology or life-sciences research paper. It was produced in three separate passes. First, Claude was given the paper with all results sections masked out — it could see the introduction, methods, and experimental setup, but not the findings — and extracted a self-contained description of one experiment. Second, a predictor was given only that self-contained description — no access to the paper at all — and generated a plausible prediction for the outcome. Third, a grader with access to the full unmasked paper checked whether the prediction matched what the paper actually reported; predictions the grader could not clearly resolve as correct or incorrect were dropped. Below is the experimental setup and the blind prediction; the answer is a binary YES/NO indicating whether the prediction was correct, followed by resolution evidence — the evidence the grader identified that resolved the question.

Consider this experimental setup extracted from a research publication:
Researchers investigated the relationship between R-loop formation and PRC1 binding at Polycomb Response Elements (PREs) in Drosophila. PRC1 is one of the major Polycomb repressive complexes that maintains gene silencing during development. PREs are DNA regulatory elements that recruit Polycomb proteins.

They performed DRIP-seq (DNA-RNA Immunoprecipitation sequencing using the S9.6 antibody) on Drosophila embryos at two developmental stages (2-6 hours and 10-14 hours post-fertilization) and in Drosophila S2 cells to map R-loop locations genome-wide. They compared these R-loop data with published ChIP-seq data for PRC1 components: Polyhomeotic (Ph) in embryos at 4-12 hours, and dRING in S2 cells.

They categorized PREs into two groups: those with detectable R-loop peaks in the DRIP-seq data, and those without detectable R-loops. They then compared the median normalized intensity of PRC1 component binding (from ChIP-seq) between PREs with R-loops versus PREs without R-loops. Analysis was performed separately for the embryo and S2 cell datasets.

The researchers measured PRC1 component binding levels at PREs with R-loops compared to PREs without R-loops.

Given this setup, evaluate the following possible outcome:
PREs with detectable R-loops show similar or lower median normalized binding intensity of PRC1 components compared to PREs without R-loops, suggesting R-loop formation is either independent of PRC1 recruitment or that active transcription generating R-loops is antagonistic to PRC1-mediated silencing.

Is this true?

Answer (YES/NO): NO